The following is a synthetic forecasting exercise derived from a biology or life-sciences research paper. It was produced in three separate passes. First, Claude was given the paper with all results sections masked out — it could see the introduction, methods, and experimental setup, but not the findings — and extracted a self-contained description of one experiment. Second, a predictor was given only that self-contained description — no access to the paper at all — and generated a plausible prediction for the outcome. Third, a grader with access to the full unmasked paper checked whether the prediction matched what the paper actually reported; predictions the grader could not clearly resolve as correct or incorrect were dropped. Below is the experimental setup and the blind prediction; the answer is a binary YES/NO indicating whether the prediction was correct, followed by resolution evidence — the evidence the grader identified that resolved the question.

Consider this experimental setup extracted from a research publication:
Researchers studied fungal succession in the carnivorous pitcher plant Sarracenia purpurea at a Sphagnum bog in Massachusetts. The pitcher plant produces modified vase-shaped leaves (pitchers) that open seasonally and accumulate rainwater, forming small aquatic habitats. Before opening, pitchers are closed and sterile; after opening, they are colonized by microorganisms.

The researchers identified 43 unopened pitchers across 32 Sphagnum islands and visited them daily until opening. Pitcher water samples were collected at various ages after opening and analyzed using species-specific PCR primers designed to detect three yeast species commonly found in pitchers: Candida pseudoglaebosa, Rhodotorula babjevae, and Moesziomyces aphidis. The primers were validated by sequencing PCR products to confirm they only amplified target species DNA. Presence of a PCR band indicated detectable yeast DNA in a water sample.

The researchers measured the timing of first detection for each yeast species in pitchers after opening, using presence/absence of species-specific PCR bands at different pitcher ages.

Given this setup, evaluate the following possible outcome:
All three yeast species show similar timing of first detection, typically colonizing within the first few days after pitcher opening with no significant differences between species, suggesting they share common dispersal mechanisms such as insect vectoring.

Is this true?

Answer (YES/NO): NO